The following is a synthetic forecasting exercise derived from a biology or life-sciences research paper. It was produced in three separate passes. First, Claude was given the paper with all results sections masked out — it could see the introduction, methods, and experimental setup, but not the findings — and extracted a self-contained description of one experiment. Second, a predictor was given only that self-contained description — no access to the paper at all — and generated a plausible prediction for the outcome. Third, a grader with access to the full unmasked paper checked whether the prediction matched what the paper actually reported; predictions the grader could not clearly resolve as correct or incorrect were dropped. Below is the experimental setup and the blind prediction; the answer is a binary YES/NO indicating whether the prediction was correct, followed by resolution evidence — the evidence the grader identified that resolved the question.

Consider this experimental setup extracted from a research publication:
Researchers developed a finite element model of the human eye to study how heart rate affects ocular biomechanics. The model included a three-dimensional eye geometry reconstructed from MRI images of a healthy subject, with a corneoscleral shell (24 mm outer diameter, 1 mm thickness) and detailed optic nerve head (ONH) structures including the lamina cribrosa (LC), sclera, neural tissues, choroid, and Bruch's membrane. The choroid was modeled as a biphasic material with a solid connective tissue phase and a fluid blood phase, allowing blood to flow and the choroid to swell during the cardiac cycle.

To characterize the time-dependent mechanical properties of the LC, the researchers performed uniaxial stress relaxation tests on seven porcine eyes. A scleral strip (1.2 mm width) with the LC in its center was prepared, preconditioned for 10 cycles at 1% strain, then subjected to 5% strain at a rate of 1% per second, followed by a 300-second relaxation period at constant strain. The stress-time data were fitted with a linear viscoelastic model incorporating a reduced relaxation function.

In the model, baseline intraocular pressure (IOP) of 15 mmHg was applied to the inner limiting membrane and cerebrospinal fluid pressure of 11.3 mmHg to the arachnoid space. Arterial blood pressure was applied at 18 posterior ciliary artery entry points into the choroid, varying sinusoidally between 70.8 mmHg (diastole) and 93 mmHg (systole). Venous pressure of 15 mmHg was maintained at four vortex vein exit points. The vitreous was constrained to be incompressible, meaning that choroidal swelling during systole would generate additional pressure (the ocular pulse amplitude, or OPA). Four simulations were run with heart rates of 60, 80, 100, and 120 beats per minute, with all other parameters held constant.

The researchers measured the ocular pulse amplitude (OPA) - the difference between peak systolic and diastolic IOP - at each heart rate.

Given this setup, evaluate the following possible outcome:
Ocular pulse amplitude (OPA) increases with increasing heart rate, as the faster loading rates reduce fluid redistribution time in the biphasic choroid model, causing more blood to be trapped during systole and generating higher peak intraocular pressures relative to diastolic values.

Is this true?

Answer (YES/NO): NO